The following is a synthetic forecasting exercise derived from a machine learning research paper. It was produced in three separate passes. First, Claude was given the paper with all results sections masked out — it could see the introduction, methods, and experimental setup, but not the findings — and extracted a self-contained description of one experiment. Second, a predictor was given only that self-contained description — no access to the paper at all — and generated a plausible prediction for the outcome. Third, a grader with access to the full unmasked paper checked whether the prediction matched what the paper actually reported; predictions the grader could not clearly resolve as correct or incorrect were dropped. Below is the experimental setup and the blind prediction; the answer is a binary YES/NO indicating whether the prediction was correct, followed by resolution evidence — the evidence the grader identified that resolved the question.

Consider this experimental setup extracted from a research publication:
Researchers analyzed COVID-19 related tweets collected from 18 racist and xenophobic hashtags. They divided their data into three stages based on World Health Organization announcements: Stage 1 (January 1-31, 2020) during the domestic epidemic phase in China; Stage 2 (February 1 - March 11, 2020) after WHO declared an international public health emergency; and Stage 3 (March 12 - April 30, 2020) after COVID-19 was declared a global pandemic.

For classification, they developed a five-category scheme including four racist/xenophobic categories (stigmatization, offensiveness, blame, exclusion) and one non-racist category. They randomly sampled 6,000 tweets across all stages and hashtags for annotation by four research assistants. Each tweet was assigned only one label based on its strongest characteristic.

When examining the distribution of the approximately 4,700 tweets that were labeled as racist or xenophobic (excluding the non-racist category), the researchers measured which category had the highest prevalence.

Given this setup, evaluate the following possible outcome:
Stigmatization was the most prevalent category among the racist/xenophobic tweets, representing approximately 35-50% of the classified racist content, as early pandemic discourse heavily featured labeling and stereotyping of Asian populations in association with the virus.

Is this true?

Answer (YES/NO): NO